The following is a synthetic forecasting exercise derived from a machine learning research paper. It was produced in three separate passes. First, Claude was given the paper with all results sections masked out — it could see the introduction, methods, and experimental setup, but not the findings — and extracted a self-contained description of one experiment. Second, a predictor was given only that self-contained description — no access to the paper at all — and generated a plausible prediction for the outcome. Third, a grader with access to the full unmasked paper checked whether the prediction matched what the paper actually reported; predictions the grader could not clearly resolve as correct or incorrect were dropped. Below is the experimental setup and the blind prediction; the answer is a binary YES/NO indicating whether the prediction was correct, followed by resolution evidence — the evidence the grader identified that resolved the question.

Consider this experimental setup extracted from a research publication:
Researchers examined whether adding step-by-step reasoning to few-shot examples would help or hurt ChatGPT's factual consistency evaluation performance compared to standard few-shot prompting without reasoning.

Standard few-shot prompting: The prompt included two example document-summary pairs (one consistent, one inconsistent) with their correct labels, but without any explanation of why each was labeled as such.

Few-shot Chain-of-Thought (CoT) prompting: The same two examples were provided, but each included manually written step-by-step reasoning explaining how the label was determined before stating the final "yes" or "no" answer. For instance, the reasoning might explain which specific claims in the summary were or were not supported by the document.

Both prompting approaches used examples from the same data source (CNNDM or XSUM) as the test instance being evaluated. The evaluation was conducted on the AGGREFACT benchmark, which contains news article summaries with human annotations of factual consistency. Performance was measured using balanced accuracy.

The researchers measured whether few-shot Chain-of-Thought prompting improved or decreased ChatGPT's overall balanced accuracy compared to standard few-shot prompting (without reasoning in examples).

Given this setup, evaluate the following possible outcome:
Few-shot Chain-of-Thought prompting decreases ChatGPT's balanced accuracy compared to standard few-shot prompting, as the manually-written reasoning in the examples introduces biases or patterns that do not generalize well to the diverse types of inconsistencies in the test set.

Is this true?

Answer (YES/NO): YES